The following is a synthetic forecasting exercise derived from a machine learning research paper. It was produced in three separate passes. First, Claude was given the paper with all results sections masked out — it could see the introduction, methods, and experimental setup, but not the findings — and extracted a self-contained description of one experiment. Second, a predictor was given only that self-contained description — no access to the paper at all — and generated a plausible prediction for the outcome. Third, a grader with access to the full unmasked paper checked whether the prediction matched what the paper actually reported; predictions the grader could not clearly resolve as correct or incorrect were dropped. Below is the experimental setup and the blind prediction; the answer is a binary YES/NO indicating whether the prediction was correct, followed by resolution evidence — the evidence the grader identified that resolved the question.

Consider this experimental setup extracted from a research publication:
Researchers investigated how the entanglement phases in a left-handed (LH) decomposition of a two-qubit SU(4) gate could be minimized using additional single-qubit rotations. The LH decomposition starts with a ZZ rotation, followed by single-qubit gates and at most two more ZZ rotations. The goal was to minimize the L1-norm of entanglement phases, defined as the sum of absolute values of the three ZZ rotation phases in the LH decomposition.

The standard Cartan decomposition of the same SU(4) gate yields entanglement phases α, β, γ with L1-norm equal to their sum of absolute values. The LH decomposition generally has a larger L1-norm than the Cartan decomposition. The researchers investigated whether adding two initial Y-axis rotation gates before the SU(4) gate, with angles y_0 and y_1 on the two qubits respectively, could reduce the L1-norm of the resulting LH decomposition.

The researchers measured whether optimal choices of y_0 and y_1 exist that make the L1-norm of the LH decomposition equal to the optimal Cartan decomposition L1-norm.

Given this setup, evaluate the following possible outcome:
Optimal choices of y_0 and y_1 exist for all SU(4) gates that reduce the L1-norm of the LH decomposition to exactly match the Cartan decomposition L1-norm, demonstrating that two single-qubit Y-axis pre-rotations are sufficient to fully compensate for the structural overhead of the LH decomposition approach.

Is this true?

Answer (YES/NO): YES